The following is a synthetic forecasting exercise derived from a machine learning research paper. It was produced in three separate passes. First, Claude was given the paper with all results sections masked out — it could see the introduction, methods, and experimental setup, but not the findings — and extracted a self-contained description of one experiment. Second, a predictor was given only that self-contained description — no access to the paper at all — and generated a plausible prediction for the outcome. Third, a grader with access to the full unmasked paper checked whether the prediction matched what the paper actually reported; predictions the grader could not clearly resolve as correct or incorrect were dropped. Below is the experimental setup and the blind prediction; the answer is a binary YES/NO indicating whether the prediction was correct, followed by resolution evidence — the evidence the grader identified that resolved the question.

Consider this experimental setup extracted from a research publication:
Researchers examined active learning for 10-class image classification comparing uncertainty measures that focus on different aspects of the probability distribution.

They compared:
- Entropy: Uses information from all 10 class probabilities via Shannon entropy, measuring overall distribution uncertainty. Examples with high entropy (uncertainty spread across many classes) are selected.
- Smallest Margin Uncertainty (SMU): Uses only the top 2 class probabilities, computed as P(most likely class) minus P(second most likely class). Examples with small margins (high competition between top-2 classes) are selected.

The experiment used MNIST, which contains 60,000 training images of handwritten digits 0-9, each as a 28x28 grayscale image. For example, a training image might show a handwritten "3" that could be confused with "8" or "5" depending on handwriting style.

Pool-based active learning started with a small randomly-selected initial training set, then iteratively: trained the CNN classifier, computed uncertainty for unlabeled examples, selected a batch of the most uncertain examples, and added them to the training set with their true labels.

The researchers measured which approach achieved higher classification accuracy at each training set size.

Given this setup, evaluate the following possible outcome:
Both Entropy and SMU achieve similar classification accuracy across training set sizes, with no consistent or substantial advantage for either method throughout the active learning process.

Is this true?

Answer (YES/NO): NO